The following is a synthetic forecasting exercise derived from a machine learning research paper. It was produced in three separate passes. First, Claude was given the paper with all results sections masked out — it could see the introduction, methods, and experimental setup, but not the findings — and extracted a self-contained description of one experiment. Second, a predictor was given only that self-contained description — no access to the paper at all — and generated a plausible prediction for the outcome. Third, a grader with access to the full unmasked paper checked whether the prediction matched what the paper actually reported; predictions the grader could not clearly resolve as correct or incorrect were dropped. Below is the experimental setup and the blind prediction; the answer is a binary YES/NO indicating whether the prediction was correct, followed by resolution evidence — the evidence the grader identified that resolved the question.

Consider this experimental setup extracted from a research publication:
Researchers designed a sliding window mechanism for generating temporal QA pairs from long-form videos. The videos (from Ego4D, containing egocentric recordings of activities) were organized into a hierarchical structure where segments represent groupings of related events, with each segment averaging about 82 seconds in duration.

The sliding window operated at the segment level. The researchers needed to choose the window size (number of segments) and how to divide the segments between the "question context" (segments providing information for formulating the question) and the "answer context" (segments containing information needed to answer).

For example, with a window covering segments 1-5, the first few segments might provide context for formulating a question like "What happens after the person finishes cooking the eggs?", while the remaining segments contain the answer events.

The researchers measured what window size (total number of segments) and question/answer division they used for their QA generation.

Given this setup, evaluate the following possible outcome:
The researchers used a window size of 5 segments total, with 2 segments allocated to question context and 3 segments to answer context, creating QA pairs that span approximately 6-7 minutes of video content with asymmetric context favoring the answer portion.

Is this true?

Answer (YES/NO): NO